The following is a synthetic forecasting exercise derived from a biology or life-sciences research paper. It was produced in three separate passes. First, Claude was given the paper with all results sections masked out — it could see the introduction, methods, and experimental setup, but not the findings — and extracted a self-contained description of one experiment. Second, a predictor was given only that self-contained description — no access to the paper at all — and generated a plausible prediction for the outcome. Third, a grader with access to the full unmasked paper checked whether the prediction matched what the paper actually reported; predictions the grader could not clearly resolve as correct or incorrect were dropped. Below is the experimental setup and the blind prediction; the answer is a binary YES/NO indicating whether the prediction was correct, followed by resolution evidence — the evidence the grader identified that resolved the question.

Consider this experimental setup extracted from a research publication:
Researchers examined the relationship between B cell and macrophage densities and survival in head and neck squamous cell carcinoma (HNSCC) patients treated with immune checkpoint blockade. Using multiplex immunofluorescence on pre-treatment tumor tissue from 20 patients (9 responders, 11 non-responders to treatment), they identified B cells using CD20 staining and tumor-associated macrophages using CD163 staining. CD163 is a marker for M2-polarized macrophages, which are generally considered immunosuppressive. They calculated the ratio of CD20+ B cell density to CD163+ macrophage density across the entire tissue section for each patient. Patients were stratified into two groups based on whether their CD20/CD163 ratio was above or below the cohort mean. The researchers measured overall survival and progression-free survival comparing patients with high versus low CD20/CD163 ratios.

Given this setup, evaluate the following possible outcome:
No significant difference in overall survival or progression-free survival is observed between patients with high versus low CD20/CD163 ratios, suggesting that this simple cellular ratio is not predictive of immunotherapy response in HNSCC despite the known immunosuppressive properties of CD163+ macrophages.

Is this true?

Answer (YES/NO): YES